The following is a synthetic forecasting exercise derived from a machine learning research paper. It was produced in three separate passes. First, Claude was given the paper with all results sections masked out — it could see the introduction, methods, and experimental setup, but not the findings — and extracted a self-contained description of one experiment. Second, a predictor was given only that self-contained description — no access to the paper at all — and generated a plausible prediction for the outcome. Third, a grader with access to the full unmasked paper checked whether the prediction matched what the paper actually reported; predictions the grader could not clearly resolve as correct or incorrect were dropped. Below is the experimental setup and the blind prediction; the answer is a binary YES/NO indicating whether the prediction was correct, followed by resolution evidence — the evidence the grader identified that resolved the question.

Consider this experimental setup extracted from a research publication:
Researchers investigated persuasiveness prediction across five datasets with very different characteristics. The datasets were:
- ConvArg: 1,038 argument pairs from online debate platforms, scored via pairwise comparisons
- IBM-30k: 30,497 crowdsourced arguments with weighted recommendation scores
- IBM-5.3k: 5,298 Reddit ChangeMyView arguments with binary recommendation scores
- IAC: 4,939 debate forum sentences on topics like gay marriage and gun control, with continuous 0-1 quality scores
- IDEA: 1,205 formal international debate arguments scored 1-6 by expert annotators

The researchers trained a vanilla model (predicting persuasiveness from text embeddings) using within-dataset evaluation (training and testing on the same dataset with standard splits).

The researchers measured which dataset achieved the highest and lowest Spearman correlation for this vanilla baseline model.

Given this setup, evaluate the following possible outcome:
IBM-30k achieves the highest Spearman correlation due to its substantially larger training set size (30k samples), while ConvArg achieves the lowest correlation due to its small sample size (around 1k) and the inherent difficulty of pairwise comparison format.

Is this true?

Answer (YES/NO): NO